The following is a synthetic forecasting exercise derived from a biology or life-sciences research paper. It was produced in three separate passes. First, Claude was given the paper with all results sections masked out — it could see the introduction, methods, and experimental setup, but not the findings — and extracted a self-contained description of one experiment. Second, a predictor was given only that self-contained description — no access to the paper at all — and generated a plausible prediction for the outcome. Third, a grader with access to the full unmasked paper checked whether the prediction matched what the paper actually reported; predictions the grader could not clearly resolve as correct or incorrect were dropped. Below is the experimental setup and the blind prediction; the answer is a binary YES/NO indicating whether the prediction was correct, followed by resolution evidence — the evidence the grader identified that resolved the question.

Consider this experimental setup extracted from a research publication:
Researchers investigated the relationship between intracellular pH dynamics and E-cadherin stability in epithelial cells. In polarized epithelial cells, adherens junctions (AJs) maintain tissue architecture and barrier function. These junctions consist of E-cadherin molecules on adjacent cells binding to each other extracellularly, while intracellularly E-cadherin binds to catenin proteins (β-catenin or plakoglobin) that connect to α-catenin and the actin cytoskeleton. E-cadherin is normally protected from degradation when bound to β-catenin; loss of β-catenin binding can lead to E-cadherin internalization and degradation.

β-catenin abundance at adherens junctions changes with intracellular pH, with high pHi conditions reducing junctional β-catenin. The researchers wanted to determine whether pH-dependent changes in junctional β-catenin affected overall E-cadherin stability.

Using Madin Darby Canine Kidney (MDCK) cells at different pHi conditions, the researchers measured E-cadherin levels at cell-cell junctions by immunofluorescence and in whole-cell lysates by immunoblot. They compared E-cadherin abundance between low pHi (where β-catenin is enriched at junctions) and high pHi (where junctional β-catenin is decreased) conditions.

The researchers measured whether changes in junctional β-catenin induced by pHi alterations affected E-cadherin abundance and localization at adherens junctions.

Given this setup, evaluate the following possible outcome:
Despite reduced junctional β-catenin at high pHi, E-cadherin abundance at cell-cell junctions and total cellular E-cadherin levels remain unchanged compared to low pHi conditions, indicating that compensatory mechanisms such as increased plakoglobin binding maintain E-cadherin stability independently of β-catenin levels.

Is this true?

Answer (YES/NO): NO